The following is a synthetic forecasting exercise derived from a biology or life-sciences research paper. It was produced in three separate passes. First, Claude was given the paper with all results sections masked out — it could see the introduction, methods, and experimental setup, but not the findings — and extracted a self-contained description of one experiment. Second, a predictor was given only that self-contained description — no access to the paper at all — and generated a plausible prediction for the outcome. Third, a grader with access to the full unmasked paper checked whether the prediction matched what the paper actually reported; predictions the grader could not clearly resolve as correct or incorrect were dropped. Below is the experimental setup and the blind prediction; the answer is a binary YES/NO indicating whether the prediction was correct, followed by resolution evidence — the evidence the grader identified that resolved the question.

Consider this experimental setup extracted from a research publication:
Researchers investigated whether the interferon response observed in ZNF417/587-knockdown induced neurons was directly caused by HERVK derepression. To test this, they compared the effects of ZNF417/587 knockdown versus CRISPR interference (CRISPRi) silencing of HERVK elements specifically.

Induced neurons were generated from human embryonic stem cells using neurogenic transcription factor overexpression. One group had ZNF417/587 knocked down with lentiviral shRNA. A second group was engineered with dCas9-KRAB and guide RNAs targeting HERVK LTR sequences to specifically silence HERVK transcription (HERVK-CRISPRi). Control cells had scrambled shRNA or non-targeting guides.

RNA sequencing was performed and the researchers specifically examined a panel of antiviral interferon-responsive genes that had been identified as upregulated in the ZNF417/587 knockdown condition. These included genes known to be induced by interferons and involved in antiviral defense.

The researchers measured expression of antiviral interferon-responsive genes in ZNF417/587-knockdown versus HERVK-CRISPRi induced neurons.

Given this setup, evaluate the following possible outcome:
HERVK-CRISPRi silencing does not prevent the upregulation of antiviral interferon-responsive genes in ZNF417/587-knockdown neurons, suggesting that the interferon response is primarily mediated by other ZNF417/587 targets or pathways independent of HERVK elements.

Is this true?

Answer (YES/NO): NO